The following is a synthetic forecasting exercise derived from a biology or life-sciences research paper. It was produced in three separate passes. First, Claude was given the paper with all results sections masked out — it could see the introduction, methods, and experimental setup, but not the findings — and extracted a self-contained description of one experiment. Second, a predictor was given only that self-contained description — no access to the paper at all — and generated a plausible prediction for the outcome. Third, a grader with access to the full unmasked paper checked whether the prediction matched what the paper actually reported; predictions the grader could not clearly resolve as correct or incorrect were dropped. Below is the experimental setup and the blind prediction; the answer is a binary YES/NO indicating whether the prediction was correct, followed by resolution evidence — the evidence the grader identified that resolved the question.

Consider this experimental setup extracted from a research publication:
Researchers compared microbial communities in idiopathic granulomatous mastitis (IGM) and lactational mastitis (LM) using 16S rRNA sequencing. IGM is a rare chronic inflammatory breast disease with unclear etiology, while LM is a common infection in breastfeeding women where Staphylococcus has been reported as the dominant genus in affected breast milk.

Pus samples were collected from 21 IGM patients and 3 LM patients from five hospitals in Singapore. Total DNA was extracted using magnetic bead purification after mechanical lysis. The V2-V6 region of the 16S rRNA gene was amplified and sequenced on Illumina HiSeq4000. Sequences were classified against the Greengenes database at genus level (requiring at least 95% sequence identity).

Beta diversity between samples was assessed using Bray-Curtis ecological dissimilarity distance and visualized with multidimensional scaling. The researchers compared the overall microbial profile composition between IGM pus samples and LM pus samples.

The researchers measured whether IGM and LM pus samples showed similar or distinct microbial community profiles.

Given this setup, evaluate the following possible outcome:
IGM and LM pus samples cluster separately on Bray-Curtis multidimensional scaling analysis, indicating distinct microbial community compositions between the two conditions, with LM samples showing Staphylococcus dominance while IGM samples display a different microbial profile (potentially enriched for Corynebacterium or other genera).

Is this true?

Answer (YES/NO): NO